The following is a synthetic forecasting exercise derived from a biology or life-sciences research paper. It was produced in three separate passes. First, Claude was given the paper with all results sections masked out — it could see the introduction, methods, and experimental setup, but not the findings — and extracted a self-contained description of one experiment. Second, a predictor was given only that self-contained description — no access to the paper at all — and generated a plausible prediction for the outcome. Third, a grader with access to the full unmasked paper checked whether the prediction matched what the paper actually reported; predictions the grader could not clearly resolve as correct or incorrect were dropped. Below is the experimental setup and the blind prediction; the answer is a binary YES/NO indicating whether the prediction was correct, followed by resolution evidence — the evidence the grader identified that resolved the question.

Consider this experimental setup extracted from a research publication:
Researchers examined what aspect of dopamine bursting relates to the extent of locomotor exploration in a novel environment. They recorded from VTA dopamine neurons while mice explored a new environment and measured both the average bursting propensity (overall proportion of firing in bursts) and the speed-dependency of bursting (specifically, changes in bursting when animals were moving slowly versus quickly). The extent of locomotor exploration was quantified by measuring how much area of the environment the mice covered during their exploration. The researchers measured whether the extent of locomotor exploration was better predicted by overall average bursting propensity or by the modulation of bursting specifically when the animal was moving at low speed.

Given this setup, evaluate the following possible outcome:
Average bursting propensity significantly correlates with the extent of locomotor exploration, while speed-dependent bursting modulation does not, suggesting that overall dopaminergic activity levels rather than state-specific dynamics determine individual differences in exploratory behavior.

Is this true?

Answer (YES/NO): NO